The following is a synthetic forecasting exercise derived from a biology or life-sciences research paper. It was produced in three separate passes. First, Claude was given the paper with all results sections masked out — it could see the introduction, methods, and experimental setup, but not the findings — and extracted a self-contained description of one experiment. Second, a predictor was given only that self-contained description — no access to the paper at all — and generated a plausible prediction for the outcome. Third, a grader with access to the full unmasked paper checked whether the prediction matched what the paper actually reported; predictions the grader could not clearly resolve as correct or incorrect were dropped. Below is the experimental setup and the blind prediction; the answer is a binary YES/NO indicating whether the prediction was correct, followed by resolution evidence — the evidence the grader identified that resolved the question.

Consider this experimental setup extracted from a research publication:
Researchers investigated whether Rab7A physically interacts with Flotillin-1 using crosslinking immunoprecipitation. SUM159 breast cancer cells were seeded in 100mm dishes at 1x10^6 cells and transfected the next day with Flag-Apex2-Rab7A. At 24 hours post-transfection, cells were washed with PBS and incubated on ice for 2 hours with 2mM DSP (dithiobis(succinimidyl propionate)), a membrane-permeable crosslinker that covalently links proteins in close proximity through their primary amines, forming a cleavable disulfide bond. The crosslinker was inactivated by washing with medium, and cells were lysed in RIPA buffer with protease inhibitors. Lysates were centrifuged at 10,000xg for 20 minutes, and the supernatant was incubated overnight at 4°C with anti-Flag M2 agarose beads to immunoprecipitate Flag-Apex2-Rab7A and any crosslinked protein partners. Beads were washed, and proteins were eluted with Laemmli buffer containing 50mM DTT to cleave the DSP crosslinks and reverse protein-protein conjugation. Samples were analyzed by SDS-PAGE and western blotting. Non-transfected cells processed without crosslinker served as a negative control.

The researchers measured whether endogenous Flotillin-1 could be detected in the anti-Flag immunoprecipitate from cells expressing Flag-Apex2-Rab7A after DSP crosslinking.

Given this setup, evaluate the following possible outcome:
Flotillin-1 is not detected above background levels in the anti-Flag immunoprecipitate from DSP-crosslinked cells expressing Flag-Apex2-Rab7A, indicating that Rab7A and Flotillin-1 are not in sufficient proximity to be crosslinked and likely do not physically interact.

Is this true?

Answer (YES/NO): NO